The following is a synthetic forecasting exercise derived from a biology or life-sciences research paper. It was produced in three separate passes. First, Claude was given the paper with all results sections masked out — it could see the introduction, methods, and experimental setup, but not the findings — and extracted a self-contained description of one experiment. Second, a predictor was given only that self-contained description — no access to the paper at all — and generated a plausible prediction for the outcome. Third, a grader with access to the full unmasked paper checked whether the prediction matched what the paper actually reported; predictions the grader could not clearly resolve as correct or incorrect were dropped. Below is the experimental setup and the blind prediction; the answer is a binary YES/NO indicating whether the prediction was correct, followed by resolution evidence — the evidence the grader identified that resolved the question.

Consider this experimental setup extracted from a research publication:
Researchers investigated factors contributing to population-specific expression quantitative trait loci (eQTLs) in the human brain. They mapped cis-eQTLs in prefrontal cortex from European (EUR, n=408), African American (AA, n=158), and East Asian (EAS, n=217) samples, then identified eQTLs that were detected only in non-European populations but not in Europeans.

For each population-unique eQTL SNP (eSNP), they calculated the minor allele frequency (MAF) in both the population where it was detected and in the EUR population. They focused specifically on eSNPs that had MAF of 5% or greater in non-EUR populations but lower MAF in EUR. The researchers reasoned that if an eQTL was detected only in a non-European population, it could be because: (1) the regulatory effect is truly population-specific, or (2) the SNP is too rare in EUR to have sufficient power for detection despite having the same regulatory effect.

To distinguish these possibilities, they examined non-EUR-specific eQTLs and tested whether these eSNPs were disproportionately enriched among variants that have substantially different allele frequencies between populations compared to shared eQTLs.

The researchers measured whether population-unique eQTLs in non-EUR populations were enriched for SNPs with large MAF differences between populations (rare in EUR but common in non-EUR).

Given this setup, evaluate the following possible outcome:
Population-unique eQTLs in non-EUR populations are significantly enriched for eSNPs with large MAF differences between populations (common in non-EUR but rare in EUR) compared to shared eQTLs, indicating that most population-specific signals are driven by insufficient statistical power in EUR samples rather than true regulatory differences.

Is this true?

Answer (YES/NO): YES